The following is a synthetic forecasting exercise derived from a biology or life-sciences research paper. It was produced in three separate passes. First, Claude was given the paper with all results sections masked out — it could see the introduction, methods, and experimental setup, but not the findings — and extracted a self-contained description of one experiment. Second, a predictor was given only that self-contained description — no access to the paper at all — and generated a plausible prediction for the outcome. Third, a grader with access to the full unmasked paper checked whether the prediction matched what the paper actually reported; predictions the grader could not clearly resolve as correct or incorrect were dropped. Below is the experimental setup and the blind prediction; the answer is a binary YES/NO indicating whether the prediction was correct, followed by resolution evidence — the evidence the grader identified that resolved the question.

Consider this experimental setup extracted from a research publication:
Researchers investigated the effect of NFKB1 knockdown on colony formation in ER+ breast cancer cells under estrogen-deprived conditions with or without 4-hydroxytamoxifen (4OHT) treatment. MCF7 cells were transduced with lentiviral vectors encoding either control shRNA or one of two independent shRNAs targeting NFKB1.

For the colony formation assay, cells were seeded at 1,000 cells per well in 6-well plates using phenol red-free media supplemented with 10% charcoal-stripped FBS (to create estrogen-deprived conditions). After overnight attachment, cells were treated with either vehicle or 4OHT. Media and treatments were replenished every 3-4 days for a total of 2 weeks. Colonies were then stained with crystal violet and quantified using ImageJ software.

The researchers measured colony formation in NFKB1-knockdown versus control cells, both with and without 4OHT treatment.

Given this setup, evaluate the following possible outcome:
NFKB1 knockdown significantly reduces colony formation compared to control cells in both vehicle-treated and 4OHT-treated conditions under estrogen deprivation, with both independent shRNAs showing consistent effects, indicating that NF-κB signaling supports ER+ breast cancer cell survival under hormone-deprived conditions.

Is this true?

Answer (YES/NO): NO